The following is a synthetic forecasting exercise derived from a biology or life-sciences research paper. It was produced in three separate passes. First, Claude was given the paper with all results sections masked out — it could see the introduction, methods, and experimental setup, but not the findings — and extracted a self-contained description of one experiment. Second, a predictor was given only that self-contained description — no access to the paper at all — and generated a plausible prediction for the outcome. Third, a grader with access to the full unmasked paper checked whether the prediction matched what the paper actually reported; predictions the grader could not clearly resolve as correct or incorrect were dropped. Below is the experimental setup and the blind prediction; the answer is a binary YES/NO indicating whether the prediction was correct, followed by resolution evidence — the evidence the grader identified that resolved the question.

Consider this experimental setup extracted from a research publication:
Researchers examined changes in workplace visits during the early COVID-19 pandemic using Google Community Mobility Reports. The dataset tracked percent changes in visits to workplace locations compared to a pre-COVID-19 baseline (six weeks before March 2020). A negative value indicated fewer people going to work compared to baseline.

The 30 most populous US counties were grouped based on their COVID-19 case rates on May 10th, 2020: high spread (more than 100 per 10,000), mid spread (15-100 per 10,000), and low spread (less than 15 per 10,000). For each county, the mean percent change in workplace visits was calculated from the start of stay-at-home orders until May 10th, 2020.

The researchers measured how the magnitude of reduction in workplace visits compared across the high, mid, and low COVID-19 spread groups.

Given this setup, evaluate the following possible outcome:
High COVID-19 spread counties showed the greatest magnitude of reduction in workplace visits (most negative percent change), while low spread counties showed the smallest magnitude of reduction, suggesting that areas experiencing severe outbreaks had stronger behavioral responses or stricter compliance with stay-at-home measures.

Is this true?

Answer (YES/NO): NO